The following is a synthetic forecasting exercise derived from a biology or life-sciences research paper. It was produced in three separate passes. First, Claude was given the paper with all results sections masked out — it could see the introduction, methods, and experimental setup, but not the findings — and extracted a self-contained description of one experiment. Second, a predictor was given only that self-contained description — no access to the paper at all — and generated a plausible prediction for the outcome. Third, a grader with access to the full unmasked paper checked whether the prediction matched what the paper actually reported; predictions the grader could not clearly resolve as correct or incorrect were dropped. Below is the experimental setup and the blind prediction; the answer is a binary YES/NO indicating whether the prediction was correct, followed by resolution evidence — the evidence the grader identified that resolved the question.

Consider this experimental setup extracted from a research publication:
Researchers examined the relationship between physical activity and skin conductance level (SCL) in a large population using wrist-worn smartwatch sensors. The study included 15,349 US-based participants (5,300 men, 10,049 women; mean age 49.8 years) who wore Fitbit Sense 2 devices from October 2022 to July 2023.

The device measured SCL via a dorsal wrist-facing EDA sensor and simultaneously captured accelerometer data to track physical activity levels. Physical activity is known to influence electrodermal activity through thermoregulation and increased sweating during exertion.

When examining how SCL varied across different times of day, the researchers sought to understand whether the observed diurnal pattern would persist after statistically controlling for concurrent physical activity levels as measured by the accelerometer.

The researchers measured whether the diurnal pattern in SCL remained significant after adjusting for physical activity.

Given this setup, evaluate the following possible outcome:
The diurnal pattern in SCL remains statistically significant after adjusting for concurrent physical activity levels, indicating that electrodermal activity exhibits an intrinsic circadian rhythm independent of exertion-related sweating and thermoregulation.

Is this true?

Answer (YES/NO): YES